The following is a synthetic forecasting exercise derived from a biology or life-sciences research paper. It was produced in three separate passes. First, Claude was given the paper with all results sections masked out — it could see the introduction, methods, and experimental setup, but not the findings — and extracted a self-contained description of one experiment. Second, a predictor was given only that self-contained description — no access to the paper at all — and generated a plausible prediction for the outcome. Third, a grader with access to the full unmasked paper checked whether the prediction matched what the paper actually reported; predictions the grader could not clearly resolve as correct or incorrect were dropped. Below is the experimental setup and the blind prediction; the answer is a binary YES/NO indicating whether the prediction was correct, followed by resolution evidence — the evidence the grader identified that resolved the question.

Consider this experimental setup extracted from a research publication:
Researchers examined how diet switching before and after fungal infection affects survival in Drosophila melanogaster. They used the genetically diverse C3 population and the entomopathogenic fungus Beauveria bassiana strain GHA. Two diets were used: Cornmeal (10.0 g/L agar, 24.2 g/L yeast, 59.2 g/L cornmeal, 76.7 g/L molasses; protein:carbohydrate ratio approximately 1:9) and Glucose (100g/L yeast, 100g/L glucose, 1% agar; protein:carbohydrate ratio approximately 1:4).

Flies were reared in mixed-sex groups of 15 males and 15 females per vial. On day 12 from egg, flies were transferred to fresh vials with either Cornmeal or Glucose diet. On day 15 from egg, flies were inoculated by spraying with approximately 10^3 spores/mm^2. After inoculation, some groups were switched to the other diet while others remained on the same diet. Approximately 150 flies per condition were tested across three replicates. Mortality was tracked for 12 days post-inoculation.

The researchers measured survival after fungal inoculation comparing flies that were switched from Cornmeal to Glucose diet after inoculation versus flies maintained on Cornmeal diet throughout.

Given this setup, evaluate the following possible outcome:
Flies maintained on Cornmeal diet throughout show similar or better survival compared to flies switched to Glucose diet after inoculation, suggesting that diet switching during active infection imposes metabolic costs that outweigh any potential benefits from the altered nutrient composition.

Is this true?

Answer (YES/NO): NO